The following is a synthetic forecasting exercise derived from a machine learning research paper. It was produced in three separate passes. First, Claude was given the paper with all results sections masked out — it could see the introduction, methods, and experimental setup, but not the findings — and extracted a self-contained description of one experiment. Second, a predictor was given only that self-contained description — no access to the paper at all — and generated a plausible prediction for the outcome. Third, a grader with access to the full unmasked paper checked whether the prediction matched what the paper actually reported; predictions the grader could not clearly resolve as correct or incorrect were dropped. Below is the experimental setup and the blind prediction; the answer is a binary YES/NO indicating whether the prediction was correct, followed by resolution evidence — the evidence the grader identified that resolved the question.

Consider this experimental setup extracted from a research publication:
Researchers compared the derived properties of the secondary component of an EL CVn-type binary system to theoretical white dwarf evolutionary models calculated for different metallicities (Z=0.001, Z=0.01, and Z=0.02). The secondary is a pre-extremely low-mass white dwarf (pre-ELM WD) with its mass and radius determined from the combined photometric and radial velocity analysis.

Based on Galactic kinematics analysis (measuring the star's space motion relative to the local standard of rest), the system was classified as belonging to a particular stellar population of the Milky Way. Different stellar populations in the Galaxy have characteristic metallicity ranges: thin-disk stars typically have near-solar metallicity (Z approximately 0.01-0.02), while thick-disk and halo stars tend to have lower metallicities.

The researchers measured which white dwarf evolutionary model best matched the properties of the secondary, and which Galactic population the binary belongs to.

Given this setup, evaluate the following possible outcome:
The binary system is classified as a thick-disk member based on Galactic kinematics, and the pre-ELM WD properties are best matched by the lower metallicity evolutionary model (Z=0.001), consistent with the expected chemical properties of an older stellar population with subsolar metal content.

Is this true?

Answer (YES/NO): NO